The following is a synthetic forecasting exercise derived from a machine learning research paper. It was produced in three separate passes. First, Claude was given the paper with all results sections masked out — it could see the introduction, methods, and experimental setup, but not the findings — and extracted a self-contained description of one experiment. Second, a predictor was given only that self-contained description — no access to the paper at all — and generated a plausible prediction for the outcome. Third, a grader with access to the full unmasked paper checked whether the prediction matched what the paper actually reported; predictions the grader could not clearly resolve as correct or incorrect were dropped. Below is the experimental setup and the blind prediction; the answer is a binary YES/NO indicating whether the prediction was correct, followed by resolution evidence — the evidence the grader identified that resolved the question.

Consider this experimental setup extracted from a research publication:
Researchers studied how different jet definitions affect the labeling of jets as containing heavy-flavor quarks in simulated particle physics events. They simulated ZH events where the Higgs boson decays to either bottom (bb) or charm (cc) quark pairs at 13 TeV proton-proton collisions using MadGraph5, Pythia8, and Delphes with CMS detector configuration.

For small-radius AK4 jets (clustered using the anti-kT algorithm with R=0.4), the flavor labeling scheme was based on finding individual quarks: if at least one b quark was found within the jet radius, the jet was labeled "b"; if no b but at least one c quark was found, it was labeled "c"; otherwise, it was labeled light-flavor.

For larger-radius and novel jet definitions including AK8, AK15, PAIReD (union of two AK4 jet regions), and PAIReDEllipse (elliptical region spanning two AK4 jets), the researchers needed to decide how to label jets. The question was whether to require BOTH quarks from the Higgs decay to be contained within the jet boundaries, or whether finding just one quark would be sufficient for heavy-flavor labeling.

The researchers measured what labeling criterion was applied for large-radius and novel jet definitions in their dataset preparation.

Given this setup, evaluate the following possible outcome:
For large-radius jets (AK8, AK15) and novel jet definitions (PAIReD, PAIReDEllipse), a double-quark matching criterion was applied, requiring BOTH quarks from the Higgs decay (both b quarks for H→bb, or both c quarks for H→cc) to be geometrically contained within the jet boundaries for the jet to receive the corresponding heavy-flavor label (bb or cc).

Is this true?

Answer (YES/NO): YES